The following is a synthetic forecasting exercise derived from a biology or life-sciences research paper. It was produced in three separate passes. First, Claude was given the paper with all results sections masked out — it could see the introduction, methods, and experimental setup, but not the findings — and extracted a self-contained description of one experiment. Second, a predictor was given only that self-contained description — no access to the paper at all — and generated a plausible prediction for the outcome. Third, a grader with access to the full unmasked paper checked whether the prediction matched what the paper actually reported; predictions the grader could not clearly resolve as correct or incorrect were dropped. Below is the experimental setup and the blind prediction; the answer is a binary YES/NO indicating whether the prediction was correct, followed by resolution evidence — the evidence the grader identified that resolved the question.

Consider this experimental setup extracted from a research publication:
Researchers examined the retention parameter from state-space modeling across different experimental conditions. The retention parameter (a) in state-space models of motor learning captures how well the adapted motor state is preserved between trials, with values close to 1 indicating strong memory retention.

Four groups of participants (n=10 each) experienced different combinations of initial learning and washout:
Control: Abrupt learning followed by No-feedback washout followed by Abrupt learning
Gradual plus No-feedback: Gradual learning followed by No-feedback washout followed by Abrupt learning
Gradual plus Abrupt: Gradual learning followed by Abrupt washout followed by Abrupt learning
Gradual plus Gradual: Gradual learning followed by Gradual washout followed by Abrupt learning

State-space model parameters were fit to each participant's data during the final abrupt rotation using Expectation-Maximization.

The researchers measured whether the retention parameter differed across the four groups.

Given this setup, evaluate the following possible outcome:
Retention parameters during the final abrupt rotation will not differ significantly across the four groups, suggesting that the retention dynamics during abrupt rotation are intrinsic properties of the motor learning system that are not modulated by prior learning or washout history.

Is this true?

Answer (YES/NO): YES